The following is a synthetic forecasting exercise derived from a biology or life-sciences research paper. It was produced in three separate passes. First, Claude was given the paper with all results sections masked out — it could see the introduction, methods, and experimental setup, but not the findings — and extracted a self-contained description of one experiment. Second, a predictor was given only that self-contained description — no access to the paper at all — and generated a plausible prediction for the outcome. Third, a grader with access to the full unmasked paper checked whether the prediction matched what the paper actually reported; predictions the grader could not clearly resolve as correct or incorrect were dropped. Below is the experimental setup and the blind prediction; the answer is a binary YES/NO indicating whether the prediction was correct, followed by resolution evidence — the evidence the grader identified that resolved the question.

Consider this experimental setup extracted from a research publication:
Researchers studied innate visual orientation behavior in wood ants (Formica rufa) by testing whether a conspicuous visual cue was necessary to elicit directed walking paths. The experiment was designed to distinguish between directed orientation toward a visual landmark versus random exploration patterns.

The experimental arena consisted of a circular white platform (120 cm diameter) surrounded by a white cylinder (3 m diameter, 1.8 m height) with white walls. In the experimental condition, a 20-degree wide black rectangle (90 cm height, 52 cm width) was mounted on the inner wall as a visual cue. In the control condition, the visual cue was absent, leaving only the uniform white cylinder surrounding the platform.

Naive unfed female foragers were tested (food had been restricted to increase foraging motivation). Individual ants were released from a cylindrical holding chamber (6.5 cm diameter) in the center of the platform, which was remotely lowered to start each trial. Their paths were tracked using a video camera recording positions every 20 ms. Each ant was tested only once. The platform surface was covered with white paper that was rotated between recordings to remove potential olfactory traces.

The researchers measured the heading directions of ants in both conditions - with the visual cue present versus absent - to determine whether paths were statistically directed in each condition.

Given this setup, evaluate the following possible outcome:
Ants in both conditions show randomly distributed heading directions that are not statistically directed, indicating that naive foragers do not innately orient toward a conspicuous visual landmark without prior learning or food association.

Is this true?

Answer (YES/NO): NO